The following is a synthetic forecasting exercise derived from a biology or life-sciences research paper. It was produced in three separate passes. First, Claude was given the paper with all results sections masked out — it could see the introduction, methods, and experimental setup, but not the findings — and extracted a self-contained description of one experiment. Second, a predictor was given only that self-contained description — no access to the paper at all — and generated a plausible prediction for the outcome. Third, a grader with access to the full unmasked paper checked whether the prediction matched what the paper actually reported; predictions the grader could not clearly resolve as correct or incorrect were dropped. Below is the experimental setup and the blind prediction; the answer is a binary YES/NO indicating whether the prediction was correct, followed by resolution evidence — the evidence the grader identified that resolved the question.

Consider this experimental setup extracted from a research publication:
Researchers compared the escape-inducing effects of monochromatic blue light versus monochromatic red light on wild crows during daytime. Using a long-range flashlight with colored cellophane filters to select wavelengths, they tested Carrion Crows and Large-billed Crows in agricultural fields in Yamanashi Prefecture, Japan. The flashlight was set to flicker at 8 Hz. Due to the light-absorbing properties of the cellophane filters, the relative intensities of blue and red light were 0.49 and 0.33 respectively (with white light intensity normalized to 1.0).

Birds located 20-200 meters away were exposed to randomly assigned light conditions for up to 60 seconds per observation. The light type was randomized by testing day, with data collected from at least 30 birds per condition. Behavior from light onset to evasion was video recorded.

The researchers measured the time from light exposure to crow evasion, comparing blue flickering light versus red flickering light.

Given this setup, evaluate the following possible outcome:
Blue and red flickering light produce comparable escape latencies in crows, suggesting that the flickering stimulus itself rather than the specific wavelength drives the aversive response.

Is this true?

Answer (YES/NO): NO